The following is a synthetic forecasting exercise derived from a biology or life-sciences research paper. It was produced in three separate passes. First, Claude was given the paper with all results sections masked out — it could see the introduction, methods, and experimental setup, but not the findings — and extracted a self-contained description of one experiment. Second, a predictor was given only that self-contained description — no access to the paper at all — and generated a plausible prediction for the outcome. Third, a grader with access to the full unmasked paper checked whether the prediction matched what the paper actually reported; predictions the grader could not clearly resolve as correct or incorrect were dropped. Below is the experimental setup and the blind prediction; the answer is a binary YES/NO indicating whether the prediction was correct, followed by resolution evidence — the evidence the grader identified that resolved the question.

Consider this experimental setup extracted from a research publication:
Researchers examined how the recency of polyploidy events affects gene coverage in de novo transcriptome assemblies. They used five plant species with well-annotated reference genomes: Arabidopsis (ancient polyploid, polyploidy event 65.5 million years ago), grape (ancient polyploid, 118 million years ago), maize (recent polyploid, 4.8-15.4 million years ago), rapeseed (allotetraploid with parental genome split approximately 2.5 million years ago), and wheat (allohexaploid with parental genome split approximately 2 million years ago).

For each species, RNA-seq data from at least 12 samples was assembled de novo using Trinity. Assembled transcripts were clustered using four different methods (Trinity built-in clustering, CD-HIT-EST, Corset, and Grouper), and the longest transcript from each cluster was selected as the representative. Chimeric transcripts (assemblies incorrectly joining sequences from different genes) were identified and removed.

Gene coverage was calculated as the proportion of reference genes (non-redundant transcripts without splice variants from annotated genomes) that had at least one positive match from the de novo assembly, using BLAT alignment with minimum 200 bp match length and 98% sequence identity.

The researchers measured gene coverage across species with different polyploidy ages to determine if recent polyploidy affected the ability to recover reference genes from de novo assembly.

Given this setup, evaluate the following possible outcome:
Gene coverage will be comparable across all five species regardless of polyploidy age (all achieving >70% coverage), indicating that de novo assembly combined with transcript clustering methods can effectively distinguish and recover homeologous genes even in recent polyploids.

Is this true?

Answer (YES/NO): NO